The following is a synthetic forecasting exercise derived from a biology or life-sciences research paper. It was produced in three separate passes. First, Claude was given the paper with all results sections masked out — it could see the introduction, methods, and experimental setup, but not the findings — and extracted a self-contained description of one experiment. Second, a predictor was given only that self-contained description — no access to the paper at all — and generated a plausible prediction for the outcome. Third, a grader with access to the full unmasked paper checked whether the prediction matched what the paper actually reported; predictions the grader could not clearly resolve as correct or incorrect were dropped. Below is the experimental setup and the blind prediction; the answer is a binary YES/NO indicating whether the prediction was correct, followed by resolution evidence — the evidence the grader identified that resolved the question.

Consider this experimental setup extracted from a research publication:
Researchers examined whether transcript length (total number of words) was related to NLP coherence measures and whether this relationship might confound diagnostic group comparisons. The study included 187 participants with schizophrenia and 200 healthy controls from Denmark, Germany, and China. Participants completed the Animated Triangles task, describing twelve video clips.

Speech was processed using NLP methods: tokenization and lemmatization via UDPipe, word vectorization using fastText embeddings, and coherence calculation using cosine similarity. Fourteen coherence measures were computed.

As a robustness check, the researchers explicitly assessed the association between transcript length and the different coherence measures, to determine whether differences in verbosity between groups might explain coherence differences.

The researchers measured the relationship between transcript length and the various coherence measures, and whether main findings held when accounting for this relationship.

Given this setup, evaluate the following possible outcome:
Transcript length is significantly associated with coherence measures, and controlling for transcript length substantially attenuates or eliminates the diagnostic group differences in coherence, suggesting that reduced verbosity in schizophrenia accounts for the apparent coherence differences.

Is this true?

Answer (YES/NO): NO